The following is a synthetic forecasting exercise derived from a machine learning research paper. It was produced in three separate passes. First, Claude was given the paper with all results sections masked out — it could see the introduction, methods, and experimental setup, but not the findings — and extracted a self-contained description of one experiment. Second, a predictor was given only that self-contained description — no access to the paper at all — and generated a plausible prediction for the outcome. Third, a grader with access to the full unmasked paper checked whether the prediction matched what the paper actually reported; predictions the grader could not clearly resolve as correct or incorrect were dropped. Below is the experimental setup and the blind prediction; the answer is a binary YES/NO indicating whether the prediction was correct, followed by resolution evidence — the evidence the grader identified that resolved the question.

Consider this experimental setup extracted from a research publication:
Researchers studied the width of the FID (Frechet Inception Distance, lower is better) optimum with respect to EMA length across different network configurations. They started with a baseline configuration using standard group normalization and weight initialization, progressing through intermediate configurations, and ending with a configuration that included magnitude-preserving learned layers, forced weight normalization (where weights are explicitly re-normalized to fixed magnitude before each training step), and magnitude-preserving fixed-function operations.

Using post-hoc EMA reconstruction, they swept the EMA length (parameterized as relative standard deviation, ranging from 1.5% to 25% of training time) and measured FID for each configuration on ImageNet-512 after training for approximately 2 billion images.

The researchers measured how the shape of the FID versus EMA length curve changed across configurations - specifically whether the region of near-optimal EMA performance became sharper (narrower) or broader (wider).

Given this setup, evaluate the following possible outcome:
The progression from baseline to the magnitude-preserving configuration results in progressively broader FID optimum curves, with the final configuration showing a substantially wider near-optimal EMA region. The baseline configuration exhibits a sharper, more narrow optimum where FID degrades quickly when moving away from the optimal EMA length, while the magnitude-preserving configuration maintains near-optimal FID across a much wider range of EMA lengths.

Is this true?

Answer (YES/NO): NO